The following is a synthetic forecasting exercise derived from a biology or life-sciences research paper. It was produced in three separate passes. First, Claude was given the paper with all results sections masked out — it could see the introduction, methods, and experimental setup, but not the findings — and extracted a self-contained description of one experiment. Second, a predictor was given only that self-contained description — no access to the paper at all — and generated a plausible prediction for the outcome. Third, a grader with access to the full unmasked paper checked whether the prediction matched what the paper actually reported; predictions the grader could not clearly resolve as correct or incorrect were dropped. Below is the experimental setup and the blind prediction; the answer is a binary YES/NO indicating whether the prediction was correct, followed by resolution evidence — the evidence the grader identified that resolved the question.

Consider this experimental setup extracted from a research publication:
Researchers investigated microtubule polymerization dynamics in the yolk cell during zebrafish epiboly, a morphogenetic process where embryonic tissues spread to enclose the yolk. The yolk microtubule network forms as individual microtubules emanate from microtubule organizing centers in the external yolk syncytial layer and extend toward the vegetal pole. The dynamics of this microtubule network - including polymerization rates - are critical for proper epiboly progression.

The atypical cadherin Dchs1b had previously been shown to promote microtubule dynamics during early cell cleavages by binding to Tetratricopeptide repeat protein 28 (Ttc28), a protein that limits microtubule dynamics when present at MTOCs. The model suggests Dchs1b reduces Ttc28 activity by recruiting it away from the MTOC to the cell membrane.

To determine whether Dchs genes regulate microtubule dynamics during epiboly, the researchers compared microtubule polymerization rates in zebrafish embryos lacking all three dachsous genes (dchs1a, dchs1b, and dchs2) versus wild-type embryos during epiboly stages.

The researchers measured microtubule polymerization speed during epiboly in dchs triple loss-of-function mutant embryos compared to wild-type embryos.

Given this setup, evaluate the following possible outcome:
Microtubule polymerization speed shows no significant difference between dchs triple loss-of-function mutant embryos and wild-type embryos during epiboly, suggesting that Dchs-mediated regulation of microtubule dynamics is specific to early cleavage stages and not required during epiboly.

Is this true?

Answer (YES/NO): NO